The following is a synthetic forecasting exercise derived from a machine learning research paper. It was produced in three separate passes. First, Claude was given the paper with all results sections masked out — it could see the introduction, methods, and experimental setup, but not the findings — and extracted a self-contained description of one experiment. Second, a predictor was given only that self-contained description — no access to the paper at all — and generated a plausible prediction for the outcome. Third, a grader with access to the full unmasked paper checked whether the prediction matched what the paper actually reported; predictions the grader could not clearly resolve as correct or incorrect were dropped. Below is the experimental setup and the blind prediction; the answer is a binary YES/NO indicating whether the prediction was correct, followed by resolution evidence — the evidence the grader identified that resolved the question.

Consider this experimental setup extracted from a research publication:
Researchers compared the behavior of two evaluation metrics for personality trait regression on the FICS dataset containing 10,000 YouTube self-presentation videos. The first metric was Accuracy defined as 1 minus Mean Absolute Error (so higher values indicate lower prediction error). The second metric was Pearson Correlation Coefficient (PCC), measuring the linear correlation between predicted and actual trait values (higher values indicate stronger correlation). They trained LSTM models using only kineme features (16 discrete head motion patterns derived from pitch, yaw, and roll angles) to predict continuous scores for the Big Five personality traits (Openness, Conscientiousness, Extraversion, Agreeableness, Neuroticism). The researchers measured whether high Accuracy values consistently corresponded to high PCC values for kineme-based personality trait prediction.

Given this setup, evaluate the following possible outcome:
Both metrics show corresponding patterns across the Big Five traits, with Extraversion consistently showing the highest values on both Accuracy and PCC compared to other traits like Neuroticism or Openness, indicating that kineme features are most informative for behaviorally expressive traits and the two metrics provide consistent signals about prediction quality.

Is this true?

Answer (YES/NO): NO